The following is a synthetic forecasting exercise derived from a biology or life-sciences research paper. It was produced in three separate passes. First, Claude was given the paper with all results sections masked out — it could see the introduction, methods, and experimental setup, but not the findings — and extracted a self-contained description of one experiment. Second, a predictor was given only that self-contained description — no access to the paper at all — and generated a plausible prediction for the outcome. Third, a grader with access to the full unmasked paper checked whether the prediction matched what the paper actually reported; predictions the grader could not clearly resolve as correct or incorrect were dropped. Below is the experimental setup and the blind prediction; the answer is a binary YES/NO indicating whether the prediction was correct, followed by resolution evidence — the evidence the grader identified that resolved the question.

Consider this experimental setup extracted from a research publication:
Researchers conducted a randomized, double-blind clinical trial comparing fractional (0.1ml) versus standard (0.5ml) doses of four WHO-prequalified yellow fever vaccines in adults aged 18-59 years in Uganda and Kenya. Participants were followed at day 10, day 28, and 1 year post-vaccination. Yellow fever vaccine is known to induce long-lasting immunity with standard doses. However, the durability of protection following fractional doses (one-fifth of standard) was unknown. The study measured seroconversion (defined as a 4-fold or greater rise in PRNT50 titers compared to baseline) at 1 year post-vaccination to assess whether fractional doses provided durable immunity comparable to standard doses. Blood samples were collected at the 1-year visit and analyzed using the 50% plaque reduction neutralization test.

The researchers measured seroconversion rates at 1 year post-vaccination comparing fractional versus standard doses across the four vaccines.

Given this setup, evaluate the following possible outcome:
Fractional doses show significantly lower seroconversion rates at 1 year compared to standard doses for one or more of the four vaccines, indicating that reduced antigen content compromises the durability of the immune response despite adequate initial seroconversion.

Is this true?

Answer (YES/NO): NO